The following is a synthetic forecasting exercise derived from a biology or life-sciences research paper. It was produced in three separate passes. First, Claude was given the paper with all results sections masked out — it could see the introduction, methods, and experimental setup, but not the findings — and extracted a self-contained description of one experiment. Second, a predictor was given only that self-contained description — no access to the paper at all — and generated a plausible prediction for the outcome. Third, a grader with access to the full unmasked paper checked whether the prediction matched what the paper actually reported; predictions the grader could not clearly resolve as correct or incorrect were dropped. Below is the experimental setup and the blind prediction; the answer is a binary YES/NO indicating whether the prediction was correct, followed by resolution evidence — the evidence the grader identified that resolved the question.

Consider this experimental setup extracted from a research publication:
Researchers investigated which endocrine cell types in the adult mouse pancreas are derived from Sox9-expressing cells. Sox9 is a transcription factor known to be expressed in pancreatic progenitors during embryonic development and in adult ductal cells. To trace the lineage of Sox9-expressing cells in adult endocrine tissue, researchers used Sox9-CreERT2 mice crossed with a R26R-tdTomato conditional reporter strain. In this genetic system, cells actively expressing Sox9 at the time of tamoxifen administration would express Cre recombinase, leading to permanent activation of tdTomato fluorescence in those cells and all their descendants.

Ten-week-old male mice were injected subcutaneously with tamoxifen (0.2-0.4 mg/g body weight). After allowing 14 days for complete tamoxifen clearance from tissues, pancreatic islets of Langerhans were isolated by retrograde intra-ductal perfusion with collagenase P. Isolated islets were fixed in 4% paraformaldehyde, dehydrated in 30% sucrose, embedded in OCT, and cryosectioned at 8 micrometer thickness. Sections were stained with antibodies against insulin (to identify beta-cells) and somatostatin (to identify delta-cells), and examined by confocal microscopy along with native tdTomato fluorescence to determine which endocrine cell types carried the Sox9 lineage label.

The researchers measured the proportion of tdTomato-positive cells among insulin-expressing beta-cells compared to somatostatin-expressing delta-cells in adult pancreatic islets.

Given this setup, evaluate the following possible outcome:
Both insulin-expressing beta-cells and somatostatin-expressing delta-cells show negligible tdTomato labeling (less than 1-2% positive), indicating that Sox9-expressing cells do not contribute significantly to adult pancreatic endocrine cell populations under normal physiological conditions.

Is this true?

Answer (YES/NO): NO